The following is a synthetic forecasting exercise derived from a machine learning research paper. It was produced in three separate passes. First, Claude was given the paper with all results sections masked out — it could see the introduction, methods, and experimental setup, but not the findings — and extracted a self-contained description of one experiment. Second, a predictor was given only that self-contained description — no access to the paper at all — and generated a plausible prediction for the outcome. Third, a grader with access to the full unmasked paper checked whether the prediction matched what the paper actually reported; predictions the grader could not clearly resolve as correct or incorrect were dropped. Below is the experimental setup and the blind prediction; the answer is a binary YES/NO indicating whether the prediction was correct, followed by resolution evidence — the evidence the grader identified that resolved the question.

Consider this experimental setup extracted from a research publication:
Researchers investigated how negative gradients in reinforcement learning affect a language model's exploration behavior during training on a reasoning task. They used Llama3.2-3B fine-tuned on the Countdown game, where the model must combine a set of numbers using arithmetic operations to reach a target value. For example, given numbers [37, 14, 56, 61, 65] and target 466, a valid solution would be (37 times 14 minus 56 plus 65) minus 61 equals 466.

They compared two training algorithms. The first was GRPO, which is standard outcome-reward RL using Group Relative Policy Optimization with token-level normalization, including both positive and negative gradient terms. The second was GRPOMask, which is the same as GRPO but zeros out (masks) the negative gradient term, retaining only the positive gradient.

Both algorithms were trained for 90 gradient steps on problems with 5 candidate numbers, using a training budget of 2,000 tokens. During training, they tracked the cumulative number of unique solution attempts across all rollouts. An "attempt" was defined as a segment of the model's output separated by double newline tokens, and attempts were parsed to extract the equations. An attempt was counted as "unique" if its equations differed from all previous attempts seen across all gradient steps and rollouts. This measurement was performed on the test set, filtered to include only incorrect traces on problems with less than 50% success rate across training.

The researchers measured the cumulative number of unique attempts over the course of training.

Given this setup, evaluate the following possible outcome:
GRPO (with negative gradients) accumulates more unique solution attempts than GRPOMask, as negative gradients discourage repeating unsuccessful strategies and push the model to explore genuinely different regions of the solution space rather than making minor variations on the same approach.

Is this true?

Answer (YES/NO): YES